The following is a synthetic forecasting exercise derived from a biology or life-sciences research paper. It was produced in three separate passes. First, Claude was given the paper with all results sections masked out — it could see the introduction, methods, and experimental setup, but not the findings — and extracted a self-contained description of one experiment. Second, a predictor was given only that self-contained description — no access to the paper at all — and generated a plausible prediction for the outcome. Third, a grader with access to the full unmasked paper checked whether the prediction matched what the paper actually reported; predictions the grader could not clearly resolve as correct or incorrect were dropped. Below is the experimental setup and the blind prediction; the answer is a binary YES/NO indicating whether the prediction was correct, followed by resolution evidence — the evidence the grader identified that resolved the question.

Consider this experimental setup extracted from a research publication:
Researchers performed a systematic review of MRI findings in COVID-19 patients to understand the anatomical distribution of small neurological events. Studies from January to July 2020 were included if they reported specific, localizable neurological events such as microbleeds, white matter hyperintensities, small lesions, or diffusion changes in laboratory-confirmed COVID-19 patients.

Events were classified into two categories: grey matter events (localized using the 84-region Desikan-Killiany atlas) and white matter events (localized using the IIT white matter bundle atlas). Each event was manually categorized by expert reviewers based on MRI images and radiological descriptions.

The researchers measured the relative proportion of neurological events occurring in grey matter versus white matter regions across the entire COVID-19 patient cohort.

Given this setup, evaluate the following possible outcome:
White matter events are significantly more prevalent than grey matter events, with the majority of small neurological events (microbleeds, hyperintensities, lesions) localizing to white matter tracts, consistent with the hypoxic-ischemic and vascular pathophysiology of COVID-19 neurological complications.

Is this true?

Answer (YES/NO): NO